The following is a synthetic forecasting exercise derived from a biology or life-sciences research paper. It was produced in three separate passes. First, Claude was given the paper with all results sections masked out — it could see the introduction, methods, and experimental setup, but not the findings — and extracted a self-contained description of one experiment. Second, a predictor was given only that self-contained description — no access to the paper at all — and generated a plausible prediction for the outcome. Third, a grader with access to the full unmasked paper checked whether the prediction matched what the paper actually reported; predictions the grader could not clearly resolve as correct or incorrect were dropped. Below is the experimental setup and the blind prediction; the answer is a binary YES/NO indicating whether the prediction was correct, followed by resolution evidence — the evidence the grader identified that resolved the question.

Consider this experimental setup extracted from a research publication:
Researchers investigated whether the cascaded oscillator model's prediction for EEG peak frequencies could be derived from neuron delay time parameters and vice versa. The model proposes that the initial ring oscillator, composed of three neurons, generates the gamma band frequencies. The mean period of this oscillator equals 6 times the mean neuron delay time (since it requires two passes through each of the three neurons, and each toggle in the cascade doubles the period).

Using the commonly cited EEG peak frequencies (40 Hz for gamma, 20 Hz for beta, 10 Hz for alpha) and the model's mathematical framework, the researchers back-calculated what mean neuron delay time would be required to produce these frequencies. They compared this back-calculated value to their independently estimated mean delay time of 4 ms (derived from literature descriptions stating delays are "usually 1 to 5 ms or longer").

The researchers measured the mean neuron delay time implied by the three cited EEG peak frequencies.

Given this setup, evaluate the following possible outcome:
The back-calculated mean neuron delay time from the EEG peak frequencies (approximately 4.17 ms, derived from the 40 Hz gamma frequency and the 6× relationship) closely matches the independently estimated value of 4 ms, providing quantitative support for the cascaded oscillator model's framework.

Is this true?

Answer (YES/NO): YES